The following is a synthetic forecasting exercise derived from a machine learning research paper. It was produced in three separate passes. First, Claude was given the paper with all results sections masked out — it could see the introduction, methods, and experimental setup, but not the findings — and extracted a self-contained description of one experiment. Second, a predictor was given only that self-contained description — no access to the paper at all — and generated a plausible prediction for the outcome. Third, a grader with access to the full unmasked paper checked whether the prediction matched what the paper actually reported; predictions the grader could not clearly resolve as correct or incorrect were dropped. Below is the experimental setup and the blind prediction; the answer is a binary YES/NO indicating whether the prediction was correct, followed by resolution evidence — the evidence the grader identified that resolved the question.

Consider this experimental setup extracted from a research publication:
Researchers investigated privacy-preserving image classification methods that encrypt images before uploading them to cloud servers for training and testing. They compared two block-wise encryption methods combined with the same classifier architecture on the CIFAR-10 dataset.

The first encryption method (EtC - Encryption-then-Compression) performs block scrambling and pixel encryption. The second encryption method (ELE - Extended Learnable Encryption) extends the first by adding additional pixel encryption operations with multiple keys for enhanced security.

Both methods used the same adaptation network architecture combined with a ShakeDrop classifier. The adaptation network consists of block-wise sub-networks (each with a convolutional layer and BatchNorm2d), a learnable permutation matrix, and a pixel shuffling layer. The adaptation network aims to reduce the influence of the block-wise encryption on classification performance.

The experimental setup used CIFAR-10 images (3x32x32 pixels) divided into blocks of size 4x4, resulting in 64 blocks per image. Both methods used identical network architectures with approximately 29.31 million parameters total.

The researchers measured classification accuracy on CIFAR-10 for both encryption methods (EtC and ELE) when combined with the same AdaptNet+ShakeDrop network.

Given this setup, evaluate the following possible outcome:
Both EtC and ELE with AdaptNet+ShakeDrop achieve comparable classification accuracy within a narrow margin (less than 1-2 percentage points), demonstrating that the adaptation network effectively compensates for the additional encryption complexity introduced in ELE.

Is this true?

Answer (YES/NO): NO